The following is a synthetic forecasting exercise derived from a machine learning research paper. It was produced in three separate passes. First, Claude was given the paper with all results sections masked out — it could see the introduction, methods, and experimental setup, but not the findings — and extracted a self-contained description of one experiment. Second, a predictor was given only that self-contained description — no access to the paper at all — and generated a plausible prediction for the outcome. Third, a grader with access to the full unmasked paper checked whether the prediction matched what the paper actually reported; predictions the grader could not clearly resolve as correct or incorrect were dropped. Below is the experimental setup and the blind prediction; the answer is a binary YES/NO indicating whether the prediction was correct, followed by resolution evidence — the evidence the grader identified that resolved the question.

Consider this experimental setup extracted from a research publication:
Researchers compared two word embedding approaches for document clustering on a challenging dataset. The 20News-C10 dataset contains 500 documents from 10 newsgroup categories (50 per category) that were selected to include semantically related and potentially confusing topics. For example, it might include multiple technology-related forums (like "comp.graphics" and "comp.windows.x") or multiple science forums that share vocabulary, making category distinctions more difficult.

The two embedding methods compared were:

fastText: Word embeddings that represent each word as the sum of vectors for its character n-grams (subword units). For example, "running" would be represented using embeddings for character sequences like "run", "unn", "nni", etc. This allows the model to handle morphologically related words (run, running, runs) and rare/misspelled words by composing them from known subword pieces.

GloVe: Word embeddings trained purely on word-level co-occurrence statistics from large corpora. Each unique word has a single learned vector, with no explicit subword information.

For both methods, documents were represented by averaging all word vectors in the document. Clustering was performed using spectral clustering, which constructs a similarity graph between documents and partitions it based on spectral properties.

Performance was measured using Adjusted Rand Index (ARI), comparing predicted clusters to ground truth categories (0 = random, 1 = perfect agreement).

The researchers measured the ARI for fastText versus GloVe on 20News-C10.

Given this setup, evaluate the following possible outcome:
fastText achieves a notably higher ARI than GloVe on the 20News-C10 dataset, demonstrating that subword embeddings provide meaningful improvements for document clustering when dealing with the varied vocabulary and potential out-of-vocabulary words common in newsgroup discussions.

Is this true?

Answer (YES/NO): NO